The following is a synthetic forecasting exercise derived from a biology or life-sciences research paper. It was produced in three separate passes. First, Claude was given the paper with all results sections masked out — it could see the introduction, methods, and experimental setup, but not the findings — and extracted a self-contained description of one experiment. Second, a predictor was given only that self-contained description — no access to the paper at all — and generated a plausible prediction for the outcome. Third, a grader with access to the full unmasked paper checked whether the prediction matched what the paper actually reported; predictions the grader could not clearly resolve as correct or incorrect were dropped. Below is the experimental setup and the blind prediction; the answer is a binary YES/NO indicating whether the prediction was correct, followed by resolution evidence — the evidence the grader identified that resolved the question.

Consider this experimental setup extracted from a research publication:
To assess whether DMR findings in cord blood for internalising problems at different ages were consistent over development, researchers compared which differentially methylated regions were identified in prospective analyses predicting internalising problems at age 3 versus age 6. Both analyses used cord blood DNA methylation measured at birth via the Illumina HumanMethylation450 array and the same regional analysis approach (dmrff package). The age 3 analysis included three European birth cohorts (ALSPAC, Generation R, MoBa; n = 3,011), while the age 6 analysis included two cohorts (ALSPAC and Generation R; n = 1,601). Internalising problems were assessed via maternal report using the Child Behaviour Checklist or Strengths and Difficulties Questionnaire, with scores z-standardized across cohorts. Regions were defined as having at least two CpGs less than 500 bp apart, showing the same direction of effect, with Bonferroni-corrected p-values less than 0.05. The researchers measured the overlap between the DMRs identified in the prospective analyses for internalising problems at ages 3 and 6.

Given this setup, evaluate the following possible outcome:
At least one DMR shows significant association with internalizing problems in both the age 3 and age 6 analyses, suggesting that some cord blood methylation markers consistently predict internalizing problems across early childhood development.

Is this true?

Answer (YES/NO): NO